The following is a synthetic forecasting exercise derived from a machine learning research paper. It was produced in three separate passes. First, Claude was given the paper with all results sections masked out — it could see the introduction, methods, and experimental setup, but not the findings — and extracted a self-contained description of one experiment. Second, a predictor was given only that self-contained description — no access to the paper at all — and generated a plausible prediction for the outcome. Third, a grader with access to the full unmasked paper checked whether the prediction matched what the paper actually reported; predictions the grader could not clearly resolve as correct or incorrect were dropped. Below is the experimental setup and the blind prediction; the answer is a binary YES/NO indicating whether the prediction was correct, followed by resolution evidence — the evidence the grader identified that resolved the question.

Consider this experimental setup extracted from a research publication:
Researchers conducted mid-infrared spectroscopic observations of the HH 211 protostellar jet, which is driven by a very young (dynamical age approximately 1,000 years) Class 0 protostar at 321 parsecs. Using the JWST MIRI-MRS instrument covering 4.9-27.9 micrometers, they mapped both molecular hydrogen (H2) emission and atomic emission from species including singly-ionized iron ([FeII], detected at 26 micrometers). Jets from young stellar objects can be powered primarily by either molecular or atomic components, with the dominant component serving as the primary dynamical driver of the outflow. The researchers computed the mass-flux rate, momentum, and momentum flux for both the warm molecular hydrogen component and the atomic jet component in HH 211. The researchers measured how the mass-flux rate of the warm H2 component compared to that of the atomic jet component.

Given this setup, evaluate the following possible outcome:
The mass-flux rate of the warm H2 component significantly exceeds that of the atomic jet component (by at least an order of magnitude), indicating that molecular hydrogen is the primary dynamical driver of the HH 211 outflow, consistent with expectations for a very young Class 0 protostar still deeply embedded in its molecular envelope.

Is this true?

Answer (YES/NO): YES